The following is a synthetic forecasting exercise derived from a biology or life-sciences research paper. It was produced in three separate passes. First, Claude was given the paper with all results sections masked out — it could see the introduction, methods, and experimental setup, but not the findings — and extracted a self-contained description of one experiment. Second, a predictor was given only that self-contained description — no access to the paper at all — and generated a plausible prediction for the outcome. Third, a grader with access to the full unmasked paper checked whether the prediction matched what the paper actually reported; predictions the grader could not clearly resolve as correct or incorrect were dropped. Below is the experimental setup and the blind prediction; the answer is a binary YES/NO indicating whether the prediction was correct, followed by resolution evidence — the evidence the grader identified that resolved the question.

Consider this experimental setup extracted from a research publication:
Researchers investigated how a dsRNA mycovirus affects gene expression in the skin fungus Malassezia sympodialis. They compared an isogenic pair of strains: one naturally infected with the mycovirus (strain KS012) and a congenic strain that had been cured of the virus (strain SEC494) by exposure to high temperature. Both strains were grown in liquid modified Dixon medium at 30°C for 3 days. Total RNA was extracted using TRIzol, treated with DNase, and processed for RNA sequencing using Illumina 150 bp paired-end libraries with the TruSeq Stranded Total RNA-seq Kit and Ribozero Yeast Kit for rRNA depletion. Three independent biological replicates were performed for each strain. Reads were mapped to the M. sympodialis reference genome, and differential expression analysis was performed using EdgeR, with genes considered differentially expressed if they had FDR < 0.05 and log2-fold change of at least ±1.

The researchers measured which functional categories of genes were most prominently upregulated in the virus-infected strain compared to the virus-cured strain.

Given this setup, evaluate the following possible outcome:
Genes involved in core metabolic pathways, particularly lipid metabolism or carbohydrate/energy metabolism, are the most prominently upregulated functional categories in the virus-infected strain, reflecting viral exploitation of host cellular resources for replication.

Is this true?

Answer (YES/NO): NO